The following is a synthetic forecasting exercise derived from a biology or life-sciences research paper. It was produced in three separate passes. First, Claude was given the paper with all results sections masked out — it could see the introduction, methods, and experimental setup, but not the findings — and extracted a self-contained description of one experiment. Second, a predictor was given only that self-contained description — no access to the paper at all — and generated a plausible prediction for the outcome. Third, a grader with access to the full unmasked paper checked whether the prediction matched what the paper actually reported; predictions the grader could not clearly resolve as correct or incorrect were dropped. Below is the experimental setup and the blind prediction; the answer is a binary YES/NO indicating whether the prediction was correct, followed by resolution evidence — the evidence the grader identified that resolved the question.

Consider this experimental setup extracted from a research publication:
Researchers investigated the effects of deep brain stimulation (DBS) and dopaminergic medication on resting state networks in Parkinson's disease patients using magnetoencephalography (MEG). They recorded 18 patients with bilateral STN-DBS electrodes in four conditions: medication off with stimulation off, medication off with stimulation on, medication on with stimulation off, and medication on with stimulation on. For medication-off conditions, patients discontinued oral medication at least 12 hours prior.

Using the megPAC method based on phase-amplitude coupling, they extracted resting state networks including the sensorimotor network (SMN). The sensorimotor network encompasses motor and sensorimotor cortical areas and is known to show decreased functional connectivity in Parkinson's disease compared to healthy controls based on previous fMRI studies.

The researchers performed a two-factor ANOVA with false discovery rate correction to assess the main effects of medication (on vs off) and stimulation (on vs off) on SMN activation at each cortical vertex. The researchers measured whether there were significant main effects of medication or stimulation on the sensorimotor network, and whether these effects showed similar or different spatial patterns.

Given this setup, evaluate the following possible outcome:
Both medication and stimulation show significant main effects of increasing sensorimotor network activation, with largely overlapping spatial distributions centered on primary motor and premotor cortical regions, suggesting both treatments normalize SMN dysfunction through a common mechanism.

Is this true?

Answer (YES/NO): NO